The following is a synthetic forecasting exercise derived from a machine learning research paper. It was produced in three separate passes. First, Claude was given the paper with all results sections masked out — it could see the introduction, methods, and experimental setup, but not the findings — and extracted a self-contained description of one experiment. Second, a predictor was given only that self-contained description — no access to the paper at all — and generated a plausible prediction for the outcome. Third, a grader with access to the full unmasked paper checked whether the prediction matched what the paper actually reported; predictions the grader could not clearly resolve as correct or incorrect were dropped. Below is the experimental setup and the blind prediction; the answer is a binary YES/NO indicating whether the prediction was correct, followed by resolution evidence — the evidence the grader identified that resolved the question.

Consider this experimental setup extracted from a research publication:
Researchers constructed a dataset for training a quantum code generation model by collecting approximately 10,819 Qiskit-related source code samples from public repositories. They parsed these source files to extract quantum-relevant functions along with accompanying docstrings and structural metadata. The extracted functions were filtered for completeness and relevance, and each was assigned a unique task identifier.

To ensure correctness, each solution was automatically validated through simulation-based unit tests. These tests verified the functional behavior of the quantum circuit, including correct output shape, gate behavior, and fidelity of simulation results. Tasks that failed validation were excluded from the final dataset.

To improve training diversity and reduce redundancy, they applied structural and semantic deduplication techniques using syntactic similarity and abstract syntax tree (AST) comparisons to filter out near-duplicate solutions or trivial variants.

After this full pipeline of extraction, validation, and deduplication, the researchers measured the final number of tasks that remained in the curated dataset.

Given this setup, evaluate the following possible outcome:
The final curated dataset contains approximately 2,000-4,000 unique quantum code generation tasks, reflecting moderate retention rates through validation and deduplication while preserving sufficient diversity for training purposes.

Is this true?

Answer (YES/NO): NO